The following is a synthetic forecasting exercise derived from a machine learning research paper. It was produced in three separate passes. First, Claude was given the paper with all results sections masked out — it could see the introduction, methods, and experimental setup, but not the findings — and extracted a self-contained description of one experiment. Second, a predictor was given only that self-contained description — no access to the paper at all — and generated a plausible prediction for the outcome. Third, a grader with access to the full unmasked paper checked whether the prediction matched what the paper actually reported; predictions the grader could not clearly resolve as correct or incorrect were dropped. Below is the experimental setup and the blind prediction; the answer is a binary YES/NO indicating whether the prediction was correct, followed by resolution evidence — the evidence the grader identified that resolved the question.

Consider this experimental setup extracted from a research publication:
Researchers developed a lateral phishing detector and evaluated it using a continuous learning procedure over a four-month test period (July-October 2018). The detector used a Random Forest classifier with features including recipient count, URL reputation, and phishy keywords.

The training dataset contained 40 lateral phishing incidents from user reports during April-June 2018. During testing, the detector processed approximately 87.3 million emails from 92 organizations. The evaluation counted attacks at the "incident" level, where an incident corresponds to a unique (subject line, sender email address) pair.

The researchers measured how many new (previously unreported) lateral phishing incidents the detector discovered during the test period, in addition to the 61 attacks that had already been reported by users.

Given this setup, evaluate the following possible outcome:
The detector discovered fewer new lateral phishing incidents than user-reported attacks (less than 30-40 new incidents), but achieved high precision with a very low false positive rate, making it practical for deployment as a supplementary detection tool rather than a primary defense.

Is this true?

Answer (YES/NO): NO